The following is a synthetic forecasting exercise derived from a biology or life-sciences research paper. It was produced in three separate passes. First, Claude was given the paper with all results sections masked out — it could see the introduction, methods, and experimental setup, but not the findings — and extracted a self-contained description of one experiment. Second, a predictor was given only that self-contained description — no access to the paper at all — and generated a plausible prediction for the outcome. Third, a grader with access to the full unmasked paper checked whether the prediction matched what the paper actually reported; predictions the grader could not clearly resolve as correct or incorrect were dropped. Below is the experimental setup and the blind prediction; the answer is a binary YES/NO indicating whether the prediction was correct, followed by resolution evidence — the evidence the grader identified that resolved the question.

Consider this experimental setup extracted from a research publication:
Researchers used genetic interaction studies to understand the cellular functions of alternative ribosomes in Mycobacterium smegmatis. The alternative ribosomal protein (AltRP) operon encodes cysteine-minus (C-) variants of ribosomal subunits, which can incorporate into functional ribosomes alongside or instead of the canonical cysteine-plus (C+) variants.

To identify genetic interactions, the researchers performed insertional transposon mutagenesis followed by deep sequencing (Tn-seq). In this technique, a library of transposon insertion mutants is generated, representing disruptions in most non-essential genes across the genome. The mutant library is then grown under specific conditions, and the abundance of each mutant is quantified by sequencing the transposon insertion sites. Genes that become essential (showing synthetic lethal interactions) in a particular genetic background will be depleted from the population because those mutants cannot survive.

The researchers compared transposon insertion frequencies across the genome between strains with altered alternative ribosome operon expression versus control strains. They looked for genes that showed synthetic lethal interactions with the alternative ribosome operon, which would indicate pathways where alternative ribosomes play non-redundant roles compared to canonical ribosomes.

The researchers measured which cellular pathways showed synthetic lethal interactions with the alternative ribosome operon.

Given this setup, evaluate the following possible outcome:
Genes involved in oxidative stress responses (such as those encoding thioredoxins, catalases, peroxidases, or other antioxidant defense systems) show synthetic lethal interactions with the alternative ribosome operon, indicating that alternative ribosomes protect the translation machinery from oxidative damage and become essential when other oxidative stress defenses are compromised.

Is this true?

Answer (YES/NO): NO